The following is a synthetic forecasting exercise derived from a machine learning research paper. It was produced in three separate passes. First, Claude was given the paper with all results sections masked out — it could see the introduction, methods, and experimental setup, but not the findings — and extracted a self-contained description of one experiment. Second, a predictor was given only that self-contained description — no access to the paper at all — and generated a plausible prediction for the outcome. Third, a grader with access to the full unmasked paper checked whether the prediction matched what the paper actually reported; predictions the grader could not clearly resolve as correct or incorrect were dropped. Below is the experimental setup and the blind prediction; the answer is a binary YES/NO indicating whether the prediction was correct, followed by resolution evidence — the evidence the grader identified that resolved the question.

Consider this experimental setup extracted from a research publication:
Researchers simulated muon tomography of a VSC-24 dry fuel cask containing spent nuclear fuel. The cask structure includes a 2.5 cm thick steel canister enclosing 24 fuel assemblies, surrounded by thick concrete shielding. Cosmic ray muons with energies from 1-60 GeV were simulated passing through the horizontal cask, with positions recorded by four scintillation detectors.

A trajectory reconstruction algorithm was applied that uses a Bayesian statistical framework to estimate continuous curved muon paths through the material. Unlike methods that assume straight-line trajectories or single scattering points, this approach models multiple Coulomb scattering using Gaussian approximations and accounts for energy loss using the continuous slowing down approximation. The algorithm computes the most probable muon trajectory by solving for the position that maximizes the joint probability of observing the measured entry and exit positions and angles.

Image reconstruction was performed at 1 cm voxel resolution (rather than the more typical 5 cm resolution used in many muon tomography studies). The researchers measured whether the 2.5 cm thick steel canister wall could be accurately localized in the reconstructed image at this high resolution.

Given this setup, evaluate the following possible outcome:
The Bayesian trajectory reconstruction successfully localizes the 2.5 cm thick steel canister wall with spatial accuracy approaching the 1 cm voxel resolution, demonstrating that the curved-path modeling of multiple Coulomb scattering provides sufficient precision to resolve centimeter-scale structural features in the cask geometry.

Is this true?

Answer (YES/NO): YES